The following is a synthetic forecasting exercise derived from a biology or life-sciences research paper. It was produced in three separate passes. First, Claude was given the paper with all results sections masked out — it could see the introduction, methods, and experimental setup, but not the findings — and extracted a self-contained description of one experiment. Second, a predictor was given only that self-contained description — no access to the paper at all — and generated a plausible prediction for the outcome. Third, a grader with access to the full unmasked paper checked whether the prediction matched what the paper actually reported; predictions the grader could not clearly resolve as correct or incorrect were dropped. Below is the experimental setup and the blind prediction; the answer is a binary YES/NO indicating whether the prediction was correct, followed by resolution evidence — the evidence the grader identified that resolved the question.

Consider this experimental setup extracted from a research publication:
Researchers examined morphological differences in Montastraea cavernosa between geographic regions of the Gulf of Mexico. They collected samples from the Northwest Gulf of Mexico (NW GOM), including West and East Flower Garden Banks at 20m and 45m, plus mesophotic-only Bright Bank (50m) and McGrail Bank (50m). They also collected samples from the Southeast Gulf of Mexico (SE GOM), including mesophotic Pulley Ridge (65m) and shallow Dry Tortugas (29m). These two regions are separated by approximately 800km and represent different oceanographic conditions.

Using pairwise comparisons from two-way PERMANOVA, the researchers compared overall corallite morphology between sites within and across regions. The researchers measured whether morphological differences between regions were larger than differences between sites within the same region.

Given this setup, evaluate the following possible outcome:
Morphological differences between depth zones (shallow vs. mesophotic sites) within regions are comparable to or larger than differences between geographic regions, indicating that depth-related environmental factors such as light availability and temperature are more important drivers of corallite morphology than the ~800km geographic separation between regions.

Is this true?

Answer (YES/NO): NO